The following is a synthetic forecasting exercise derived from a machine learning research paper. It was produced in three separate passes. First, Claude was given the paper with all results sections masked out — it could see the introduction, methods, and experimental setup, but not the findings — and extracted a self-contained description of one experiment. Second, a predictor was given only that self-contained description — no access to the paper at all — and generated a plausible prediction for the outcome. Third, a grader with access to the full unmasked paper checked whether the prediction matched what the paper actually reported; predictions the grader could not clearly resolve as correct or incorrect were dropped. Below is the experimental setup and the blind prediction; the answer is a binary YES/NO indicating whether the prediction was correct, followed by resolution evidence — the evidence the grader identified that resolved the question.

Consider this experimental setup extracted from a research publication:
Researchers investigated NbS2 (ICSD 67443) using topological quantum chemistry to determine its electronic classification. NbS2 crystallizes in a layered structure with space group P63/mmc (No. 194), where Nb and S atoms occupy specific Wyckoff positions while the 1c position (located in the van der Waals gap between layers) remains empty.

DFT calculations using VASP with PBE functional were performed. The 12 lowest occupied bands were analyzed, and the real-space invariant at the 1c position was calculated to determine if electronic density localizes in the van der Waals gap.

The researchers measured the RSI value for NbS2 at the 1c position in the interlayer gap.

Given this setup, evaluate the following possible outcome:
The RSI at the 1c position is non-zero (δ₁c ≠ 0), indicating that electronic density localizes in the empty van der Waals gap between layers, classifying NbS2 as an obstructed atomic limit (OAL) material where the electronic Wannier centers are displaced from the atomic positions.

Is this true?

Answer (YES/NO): YES